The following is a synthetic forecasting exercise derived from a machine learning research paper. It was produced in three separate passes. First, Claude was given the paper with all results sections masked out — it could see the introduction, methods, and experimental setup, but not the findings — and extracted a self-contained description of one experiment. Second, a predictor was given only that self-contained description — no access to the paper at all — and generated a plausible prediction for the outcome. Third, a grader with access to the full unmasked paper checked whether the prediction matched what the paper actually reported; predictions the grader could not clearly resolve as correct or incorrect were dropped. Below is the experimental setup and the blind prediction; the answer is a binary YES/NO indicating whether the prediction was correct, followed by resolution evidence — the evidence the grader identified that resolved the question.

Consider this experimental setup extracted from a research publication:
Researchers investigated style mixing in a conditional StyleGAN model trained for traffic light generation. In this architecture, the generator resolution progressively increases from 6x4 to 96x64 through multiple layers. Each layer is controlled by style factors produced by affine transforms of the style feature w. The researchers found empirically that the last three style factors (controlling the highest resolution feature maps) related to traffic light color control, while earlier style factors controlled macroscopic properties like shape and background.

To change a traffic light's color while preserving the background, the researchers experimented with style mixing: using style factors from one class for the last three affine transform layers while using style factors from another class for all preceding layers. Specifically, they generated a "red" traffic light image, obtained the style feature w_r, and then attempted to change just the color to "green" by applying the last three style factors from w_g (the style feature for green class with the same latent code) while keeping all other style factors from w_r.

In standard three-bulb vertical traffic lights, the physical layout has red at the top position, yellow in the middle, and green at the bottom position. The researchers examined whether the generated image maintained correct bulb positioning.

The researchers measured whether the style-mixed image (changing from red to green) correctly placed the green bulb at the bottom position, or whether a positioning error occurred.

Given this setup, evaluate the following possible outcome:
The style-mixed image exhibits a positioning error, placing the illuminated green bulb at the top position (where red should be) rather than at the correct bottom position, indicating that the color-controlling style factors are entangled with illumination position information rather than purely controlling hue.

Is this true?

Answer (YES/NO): YES